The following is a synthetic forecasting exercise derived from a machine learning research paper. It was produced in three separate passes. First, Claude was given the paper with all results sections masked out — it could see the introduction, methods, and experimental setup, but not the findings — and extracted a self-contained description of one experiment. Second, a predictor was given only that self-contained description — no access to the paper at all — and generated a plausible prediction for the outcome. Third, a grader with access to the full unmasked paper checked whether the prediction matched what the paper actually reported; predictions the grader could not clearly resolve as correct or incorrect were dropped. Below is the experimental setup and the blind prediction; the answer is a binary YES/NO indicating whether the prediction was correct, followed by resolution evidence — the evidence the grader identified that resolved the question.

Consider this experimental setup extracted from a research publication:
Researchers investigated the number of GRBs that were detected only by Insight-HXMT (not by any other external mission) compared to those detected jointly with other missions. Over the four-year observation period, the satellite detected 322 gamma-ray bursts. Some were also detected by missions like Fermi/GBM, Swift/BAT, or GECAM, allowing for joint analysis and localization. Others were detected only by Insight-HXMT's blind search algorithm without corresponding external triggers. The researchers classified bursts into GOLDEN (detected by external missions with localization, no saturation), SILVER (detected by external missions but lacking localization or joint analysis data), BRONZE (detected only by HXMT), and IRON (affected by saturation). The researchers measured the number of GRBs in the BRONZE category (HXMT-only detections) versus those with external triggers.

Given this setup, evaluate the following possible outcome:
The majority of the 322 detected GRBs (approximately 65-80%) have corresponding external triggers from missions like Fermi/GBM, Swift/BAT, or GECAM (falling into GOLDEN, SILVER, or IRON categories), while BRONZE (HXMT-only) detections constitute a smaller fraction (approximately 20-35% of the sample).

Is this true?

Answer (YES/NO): NO